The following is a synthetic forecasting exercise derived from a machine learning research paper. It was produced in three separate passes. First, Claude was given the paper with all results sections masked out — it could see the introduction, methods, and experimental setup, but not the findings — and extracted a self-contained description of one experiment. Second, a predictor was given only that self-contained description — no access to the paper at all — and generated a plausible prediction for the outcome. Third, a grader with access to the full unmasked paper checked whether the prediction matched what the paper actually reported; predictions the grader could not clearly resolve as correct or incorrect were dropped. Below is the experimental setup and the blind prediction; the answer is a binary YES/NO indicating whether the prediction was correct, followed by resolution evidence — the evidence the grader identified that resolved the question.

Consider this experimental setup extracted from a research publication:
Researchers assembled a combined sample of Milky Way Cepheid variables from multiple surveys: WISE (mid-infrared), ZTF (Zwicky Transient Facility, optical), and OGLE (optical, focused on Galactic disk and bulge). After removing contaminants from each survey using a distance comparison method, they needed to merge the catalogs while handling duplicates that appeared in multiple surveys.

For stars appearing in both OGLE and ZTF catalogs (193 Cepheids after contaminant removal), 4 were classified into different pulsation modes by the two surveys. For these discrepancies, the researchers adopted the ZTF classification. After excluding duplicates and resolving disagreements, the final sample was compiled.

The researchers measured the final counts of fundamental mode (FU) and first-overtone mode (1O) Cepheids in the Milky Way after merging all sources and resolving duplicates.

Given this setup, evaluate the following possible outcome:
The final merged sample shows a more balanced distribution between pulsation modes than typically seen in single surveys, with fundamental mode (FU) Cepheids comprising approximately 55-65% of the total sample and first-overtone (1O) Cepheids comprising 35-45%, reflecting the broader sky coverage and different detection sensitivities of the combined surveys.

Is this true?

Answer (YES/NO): NO